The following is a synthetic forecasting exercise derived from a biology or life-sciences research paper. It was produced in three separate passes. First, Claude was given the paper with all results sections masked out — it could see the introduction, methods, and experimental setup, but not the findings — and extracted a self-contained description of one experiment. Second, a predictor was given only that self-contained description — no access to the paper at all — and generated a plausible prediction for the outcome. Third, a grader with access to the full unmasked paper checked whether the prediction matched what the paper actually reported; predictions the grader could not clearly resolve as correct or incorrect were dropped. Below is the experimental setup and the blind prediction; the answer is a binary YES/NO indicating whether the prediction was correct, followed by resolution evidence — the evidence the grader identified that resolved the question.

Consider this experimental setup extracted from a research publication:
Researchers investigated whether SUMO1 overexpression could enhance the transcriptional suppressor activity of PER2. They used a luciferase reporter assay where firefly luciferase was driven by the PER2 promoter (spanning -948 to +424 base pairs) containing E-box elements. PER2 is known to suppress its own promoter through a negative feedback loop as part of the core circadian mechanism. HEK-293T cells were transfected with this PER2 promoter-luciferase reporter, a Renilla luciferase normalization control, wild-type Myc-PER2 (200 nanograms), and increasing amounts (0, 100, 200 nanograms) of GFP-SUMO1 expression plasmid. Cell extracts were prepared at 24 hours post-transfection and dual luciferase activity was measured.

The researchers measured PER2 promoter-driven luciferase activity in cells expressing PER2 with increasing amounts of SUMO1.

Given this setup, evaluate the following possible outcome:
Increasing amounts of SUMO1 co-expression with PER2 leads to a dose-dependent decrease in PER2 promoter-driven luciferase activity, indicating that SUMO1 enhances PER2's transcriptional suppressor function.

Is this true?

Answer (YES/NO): YES